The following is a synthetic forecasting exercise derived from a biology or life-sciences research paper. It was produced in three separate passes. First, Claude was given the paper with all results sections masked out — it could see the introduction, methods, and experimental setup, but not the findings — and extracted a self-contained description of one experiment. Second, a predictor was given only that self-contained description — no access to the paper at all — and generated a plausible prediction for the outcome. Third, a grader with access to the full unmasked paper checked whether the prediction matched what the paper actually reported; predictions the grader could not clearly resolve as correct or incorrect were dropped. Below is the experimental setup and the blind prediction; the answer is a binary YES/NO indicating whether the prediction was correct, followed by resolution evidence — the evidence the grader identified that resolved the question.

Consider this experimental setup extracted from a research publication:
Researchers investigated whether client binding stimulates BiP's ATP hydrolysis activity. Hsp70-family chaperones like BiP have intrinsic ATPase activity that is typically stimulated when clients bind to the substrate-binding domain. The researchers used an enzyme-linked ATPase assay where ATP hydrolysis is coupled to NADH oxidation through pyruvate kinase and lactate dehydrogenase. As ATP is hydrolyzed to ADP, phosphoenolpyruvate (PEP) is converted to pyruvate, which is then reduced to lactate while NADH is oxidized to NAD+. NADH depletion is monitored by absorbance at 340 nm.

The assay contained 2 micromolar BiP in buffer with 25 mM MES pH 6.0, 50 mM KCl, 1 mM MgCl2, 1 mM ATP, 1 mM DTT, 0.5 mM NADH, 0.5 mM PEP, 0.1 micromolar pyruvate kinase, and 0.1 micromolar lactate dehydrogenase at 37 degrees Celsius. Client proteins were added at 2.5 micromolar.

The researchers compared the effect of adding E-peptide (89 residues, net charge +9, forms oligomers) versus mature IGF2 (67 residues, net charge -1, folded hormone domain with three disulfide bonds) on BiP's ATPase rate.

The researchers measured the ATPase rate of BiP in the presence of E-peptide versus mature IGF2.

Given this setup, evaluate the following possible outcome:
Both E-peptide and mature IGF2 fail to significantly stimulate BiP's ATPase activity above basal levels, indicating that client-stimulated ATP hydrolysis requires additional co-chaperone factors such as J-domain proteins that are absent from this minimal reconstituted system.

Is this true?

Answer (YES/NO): NO